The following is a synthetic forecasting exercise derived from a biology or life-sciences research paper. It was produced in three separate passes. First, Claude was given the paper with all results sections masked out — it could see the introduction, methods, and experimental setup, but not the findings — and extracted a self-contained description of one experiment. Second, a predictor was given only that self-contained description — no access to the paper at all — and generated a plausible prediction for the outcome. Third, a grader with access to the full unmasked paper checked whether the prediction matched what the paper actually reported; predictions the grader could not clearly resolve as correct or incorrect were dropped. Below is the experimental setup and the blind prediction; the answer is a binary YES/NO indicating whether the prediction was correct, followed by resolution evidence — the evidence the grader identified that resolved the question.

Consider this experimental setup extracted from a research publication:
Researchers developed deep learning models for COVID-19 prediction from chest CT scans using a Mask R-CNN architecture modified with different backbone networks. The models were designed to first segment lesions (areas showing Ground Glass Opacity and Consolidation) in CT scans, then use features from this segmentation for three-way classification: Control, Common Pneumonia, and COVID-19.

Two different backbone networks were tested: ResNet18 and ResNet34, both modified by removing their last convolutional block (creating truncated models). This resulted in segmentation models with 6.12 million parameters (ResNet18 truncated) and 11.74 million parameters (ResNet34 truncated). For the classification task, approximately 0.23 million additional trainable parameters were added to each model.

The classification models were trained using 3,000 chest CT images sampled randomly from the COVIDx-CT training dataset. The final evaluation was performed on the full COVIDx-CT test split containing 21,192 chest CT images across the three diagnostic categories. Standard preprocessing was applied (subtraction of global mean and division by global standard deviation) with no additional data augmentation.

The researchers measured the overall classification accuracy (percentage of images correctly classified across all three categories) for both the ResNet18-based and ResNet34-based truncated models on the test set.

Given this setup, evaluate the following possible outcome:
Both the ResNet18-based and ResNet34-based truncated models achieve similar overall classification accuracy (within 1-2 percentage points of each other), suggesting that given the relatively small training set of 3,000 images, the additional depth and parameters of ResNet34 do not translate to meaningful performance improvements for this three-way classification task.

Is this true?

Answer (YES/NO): YES